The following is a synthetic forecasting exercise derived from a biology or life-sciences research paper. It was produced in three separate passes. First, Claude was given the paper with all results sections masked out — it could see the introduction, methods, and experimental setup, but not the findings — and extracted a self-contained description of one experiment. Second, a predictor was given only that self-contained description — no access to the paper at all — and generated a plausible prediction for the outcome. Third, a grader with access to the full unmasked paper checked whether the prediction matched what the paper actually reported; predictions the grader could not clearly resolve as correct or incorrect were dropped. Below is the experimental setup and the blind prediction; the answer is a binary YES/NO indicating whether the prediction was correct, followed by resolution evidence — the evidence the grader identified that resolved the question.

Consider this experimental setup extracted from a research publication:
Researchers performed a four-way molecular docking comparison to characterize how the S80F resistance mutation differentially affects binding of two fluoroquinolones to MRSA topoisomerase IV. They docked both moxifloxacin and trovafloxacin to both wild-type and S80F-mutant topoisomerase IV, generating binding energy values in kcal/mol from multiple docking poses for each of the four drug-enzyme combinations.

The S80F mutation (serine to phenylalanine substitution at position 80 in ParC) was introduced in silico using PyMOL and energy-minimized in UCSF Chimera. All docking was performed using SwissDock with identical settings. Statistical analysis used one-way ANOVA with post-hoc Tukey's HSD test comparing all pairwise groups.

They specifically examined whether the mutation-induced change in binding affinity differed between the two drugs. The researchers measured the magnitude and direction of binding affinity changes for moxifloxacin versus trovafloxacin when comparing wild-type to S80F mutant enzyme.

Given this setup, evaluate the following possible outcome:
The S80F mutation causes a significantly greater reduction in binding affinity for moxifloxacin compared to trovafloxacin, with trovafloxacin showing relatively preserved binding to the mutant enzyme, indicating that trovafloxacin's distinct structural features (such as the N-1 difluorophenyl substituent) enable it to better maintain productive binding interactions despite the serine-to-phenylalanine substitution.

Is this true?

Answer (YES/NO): YES